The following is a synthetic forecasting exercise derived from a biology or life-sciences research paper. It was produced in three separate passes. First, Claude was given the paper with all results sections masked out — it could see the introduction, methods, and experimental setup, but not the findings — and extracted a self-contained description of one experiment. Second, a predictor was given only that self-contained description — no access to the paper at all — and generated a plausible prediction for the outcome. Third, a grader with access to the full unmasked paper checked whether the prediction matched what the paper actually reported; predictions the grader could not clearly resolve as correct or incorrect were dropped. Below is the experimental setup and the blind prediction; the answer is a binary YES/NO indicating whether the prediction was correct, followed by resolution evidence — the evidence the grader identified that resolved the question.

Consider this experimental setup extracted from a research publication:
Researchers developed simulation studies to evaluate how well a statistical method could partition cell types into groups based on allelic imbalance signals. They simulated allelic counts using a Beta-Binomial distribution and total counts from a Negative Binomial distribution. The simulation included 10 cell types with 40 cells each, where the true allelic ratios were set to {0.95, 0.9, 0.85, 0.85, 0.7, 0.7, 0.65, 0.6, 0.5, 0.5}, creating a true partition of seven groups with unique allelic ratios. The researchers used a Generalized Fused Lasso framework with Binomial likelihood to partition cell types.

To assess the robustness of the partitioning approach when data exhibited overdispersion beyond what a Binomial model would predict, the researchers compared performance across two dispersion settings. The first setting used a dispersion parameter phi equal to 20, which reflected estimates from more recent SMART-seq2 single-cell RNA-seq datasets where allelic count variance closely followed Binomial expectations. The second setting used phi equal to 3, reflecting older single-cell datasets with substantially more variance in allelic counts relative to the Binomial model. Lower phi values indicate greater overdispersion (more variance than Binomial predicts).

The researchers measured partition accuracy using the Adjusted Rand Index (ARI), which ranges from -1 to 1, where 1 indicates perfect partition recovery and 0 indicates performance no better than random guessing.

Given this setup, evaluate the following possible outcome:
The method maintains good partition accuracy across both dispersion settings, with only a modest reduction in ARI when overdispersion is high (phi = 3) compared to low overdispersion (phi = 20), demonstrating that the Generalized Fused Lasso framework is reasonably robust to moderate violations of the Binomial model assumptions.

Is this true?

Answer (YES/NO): NO